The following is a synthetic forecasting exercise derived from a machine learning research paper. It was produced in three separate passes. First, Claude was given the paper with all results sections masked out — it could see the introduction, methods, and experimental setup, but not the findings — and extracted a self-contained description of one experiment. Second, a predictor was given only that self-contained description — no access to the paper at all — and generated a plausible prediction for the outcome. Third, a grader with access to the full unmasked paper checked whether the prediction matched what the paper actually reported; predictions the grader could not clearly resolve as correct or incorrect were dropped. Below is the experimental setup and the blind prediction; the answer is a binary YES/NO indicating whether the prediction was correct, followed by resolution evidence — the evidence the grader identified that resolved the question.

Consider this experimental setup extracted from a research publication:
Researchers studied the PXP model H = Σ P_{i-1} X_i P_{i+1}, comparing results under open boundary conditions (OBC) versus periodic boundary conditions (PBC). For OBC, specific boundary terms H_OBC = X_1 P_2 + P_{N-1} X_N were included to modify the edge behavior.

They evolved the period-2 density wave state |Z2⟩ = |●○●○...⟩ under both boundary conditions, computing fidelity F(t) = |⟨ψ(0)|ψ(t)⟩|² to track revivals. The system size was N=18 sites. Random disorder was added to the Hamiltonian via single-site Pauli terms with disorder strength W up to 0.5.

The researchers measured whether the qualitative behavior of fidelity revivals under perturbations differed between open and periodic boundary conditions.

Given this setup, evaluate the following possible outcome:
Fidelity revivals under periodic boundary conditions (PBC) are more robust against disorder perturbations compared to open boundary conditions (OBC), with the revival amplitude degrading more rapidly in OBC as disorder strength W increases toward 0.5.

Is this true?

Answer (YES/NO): YES